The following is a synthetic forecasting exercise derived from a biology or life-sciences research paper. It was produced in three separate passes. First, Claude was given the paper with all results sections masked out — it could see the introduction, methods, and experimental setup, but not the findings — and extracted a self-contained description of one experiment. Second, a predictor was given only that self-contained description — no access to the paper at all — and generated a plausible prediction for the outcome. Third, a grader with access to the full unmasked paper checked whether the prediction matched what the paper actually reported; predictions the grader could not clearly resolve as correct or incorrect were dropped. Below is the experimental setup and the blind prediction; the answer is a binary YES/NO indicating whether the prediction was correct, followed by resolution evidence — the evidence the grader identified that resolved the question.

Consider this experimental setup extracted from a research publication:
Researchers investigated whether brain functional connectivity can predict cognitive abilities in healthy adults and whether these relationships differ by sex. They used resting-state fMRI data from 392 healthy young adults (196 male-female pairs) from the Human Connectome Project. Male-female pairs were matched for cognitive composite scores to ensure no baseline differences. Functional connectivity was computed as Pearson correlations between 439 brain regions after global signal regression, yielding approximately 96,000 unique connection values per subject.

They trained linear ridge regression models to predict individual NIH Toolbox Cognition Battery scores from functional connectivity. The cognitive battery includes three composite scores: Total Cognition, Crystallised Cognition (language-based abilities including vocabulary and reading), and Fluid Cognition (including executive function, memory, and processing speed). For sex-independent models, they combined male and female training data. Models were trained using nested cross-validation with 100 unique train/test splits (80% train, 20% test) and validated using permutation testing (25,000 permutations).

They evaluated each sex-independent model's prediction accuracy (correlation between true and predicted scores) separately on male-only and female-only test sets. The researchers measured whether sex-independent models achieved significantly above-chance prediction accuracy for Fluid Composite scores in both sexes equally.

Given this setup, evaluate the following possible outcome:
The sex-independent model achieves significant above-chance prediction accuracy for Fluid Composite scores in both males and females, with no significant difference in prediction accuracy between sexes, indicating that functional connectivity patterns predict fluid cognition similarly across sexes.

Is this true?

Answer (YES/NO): NO